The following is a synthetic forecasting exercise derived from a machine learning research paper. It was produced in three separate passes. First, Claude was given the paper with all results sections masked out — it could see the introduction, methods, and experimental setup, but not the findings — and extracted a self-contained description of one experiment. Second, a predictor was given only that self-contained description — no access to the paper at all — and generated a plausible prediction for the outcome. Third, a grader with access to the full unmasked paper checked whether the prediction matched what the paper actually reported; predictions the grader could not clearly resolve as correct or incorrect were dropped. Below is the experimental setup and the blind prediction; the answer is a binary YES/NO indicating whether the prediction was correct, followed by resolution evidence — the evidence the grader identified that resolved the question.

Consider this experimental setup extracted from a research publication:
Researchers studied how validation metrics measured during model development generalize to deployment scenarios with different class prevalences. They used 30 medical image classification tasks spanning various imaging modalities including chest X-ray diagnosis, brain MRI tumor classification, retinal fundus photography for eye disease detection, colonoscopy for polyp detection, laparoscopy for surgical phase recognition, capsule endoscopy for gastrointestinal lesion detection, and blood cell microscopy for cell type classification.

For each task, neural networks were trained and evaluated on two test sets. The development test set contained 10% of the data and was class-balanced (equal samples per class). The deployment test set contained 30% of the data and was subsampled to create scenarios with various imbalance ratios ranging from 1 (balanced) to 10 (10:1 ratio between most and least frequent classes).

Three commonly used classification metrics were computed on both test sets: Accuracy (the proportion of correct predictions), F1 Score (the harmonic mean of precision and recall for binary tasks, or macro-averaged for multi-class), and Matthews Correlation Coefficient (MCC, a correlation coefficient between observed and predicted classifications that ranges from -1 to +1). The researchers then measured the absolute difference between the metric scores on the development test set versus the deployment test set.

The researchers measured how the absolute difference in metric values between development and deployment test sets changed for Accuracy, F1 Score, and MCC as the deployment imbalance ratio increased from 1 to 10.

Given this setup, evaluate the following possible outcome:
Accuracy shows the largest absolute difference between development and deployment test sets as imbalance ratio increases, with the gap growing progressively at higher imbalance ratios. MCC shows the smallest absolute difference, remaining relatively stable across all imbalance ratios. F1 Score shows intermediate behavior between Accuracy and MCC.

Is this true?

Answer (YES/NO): NO